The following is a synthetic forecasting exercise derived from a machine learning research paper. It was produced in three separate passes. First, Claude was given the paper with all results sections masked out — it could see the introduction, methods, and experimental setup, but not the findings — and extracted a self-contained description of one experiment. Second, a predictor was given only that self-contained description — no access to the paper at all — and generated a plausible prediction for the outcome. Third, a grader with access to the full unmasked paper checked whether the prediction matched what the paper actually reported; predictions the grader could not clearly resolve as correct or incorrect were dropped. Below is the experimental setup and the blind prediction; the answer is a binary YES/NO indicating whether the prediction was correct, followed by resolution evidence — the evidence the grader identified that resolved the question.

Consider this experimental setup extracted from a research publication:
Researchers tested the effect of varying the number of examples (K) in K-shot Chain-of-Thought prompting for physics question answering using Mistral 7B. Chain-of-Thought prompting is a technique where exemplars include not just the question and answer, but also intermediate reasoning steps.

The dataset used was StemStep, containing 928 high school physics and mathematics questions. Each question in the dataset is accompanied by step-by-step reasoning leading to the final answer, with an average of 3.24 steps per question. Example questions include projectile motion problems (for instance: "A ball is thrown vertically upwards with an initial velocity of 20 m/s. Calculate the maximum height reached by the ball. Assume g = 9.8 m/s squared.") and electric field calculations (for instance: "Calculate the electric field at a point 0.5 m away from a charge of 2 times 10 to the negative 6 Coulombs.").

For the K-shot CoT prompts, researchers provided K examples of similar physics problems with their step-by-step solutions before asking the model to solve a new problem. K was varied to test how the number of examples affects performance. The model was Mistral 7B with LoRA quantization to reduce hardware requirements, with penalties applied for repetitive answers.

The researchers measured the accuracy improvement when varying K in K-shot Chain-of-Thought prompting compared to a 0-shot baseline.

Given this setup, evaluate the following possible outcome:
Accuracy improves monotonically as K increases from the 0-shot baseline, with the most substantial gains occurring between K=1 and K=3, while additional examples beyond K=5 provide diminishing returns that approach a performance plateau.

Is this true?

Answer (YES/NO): NO